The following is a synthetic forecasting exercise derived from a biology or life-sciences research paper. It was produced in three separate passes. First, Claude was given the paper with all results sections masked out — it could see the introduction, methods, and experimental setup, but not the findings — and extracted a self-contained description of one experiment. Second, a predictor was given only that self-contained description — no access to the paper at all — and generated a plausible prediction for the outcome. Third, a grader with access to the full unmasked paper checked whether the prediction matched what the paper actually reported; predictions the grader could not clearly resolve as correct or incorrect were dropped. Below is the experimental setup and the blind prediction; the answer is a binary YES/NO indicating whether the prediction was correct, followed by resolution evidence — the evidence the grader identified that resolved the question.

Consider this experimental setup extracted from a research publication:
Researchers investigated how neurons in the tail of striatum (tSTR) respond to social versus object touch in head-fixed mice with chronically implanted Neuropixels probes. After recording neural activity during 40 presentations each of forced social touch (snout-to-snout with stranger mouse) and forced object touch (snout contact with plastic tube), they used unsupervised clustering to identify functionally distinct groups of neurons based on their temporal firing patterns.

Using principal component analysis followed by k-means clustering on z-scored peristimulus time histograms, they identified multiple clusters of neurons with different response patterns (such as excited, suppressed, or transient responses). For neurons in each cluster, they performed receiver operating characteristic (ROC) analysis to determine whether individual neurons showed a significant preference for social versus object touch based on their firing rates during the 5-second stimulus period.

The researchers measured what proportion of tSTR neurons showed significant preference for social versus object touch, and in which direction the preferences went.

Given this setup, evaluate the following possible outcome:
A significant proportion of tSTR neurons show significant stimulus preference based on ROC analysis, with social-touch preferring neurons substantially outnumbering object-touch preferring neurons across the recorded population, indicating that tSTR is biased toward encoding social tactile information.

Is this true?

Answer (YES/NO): NO